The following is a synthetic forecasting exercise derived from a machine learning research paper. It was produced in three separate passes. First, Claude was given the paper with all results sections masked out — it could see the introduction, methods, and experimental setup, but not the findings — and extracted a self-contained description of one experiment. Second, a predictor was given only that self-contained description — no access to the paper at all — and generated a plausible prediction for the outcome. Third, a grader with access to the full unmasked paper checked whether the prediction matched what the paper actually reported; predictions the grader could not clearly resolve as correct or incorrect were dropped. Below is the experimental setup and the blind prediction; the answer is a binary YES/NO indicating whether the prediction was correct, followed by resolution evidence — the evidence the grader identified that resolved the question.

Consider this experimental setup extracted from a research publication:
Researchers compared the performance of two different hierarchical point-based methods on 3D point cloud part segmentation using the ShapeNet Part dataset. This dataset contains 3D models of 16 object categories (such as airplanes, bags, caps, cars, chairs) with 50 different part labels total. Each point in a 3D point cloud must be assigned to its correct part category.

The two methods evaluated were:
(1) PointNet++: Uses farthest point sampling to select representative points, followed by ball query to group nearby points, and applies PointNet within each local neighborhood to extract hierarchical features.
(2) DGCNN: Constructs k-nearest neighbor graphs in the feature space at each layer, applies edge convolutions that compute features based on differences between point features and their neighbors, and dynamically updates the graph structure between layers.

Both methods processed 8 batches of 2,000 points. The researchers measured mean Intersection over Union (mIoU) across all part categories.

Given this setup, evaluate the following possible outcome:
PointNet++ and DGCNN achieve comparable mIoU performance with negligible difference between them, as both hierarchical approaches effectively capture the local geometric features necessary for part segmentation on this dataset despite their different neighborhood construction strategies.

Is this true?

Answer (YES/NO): YES